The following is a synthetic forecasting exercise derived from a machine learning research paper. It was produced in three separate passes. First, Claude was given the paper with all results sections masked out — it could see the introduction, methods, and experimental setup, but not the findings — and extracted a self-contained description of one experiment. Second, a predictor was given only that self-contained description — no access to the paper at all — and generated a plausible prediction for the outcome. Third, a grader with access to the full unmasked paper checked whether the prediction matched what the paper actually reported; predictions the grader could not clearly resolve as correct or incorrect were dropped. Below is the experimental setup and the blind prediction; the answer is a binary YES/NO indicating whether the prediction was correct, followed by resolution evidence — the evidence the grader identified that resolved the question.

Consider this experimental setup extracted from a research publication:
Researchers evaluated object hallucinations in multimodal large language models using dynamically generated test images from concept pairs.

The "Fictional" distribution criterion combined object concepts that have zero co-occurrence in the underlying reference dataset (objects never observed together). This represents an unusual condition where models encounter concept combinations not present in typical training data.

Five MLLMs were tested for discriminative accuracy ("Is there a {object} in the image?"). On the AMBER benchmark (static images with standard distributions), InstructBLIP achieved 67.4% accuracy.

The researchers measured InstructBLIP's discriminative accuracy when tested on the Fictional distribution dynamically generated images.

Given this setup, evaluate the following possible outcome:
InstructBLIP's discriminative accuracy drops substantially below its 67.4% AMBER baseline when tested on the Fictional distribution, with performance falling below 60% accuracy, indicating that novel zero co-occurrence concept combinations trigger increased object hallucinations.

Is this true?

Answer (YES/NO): NO